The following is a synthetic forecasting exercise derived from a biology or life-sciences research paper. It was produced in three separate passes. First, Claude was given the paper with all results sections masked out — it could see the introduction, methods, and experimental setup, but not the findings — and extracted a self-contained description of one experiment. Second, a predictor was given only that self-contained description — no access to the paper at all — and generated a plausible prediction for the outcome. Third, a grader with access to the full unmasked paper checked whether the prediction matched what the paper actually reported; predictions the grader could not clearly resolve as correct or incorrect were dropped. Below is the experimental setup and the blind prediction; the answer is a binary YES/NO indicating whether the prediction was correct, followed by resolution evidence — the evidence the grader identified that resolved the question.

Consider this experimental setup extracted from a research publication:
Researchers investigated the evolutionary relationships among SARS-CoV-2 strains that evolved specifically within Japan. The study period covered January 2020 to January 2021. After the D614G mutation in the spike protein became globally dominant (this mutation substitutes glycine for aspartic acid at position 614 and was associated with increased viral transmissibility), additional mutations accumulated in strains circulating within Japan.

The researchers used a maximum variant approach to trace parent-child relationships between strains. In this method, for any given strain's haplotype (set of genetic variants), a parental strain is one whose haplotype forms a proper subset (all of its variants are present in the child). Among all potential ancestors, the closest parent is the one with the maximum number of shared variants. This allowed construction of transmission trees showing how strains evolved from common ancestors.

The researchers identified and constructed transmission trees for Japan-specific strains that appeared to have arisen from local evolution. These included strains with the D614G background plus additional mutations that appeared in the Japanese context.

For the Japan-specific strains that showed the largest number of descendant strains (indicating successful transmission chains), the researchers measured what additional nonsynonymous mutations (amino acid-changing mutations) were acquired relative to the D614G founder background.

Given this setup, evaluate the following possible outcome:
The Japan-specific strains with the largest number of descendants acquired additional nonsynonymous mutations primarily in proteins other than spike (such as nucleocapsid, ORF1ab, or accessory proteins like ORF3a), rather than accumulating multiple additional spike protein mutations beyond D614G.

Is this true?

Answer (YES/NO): YES